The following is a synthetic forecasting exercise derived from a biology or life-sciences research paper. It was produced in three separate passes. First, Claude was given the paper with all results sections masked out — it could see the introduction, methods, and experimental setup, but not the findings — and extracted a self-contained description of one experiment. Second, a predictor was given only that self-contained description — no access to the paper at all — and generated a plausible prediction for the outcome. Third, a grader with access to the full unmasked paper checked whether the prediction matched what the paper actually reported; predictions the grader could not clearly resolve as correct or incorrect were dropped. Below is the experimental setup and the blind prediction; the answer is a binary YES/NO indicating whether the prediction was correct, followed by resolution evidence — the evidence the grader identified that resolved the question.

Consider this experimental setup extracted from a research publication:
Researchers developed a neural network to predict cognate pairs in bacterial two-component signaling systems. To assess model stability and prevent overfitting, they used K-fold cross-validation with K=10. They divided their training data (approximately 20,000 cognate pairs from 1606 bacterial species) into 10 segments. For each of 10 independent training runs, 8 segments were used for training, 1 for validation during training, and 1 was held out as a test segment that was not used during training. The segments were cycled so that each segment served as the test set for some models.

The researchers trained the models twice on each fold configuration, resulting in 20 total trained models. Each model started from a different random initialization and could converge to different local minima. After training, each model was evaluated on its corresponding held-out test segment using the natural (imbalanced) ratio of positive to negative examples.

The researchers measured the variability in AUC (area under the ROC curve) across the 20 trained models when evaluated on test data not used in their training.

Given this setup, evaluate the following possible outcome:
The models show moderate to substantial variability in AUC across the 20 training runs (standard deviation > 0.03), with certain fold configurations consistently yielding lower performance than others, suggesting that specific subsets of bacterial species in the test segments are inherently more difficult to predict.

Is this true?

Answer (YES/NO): NO